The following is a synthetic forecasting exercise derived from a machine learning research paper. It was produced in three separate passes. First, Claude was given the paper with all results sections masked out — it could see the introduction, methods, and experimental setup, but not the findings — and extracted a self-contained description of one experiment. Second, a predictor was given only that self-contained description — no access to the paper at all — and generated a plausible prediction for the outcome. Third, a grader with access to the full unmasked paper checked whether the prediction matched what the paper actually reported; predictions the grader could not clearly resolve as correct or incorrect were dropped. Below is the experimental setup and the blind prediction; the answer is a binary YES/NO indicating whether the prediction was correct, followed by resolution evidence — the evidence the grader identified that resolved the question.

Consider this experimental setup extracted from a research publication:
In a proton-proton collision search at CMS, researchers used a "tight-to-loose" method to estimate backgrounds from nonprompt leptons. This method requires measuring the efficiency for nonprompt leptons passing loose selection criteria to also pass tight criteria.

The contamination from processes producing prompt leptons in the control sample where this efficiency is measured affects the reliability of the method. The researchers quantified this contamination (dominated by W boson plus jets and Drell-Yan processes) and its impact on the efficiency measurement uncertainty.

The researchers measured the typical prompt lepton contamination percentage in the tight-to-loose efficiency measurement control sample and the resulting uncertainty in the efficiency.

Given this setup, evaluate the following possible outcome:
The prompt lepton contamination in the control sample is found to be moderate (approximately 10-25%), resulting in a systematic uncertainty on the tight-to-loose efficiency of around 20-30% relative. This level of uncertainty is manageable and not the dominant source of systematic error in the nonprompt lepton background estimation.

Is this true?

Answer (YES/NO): NO